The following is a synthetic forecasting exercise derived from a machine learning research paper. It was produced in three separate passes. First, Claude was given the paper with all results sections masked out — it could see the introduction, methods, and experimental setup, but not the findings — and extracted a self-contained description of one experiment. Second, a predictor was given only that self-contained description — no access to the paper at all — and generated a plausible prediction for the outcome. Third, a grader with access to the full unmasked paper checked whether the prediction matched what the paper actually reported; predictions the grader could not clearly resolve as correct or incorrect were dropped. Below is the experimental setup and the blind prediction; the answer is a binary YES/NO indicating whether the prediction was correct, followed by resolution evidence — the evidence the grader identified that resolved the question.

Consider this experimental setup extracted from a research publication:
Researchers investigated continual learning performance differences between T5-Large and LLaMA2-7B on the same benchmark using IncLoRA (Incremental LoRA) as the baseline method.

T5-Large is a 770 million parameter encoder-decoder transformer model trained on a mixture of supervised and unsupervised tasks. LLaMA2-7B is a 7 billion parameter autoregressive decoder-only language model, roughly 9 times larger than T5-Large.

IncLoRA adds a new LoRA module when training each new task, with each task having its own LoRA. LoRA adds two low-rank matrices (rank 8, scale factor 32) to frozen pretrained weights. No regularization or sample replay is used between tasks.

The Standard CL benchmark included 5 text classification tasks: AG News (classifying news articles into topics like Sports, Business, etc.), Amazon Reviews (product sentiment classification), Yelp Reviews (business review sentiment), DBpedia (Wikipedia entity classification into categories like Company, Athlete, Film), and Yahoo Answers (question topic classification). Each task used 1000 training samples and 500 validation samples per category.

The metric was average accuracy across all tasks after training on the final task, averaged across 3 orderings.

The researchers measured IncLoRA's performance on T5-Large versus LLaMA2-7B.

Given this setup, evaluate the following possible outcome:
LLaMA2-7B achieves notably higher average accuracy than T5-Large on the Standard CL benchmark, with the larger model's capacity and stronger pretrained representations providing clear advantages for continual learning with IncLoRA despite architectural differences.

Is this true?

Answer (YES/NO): YES